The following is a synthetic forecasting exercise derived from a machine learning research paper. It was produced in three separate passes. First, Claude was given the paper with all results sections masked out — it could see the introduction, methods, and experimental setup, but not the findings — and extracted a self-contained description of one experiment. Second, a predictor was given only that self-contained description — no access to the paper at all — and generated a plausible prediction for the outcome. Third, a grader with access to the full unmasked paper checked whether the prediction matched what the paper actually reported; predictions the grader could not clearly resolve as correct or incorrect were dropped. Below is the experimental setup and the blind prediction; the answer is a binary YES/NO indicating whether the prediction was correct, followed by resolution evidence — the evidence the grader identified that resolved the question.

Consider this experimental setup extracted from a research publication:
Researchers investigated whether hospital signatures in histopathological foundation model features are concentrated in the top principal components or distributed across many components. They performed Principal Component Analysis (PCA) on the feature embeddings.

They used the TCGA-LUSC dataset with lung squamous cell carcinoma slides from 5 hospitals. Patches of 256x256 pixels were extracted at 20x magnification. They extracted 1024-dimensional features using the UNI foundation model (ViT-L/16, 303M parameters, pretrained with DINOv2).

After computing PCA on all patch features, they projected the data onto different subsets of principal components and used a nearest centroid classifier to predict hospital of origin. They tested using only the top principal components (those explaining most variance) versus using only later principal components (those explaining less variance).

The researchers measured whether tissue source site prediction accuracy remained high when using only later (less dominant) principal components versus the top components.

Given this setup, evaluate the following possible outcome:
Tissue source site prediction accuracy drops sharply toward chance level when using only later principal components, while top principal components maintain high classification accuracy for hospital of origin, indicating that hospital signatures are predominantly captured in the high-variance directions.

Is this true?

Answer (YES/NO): NO